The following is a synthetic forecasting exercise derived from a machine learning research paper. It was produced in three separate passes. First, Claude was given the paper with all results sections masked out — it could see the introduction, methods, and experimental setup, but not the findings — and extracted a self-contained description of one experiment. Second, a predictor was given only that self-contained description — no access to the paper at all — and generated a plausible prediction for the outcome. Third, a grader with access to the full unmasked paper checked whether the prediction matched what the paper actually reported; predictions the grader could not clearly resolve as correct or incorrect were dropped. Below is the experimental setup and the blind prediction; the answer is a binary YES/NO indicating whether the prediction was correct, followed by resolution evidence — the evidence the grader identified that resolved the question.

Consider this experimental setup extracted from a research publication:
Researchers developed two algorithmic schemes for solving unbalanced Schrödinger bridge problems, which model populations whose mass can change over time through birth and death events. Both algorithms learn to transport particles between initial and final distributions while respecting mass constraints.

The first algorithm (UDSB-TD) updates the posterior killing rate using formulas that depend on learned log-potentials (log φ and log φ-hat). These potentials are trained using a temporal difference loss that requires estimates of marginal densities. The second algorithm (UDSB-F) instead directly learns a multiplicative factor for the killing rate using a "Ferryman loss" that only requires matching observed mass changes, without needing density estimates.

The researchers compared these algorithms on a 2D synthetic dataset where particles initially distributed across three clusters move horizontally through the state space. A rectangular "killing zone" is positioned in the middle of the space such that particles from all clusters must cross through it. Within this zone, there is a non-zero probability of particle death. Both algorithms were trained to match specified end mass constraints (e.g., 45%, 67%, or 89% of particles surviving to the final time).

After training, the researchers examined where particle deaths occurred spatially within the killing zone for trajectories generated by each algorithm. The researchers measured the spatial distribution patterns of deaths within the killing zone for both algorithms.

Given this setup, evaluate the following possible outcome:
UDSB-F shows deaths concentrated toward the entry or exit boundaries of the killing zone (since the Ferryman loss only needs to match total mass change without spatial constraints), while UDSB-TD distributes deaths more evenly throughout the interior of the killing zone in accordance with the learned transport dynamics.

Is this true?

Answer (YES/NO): NO